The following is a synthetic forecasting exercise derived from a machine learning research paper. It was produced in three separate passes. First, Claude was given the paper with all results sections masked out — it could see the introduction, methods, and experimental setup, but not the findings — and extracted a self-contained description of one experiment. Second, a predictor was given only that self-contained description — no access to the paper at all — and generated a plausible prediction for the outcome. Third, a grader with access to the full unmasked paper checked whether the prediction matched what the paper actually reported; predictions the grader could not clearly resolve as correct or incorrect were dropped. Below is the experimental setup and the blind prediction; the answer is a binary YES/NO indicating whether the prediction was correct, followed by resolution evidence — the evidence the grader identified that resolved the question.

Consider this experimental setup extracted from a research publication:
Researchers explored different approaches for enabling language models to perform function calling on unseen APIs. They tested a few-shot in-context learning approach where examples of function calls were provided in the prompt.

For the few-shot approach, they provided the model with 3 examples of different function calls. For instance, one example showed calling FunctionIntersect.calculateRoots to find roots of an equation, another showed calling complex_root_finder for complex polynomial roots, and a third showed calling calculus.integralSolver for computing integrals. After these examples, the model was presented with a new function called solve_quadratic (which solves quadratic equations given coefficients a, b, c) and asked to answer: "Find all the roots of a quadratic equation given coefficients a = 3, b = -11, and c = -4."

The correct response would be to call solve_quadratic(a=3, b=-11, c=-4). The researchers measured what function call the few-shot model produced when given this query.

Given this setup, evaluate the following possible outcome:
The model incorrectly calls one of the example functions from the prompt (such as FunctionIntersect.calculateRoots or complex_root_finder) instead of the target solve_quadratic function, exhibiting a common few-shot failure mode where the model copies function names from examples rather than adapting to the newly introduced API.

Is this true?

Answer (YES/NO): YES